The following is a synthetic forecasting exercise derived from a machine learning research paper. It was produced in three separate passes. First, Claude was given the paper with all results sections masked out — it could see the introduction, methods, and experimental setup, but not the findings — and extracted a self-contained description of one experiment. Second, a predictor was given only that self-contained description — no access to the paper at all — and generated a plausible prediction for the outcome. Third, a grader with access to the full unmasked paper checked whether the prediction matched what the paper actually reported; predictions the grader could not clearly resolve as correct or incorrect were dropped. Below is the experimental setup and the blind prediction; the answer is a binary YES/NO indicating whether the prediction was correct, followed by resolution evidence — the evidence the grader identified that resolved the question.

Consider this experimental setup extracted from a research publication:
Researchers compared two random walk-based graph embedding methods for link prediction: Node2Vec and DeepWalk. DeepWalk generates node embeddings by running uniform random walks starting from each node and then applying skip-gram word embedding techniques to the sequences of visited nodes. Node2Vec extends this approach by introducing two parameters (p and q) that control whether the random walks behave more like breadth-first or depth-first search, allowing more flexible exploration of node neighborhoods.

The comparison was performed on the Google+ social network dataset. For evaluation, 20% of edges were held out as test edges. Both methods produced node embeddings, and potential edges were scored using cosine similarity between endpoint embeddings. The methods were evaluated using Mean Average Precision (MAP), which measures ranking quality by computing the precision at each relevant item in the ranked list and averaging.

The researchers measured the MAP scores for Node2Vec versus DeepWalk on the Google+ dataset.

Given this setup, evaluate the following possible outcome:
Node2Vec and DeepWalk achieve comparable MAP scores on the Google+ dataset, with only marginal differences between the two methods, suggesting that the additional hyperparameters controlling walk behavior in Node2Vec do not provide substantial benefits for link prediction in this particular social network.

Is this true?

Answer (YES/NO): NO